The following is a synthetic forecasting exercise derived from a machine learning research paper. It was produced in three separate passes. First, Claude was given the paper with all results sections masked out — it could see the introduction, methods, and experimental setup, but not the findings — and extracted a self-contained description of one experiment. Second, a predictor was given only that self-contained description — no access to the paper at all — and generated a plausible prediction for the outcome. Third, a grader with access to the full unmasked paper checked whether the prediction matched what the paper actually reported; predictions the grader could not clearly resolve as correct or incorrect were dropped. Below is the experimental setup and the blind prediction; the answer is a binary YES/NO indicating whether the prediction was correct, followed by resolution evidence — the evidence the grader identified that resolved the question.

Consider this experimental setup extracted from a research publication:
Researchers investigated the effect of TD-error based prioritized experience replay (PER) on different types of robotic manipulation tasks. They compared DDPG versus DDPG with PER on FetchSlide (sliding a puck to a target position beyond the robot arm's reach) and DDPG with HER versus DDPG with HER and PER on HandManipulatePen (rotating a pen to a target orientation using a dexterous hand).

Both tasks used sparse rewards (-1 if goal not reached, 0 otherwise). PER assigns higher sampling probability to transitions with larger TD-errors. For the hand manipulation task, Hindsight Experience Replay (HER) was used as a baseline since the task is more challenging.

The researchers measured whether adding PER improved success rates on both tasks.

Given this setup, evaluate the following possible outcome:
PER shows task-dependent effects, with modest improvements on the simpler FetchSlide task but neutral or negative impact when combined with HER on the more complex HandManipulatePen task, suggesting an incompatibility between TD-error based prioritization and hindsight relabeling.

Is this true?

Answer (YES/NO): NO